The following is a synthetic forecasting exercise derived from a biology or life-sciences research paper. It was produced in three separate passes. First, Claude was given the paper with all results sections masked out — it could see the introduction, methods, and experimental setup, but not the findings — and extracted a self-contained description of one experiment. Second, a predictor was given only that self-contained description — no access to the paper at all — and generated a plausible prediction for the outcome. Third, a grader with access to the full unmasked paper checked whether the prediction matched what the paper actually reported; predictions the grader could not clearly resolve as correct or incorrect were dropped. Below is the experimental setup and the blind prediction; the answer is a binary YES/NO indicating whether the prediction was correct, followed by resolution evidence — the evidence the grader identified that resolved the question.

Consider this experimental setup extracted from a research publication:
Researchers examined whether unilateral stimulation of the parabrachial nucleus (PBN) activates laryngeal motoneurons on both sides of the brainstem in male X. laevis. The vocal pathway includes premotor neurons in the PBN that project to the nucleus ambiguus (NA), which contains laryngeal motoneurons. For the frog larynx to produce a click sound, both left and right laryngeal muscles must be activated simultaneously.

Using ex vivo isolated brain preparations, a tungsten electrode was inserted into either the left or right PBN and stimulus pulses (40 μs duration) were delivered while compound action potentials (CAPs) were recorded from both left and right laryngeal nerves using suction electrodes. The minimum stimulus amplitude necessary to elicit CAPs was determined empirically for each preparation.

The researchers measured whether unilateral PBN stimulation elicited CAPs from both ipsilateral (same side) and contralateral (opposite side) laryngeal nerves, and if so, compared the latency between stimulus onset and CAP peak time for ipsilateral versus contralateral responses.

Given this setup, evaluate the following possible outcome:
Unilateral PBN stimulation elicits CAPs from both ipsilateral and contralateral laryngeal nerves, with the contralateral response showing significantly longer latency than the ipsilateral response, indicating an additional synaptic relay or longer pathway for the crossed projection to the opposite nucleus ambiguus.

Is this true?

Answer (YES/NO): NO